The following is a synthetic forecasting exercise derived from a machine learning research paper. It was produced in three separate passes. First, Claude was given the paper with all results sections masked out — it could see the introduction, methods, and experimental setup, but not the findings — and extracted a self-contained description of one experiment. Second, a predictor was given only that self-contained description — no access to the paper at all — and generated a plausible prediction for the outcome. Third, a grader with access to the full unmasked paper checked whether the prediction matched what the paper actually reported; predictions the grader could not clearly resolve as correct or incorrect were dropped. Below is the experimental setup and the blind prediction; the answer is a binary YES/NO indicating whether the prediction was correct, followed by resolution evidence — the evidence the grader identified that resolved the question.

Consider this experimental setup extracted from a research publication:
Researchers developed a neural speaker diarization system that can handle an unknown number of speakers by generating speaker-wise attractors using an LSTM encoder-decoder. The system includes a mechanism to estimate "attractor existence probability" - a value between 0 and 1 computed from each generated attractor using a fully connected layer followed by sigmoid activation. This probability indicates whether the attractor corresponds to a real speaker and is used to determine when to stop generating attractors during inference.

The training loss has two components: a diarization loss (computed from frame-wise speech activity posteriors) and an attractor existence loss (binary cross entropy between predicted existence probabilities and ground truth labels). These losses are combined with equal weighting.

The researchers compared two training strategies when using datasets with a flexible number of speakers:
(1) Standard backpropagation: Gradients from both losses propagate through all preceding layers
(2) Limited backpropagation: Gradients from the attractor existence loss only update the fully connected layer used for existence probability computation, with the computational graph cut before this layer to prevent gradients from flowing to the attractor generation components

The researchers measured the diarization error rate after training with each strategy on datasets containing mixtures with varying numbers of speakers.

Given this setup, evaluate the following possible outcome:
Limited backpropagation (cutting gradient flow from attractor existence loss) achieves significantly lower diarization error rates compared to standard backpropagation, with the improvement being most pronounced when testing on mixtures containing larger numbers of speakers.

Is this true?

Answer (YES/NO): YES